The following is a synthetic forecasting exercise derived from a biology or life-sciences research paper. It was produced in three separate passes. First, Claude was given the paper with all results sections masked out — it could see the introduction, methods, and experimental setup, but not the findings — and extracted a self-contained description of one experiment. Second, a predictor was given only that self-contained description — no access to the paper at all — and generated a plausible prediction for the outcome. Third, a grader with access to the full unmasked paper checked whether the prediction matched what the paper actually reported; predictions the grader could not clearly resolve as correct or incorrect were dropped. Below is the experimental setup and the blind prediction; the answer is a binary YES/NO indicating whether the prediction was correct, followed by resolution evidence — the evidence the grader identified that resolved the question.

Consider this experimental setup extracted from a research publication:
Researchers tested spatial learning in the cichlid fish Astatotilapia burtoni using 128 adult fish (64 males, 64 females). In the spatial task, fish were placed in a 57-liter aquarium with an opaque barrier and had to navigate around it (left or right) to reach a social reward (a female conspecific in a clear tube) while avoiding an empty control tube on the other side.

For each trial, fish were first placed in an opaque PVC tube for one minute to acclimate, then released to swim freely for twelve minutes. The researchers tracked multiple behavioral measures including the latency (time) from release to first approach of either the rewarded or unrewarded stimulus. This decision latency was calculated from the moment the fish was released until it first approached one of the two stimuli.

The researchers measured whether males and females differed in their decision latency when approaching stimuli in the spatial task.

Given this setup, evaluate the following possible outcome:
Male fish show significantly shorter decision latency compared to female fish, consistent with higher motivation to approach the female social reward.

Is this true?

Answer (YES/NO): NO